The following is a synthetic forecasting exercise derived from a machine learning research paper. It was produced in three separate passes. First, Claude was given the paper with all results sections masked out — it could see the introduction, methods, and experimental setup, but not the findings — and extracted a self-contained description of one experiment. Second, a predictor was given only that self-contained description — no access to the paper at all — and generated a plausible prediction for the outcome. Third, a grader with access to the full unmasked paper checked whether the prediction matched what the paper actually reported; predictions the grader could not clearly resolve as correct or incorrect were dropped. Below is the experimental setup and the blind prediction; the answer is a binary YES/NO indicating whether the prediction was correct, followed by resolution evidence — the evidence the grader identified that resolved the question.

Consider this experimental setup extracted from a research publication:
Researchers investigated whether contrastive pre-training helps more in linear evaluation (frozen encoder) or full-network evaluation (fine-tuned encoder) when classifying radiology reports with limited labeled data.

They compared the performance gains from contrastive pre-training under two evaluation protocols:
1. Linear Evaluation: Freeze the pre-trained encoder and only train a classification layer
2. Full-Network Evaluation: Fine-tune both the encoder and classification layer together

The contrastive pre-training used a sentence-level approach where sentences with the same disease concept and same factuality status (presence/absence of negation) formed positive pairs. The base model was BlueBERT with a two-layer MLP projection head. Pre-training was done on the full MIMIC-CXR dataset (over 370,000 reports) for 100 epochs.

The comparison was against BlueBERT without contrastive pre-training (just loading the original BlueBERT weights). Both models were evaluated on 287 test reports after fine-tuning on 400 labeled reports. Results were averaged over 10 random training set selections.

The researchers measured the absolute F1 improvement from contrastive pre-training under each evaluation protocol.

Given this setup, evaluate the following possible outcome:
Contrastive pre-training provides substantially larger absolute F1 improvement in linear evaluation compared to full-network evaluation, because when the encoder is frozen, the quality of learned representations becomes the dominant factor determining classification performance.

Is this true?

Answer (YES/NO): YES